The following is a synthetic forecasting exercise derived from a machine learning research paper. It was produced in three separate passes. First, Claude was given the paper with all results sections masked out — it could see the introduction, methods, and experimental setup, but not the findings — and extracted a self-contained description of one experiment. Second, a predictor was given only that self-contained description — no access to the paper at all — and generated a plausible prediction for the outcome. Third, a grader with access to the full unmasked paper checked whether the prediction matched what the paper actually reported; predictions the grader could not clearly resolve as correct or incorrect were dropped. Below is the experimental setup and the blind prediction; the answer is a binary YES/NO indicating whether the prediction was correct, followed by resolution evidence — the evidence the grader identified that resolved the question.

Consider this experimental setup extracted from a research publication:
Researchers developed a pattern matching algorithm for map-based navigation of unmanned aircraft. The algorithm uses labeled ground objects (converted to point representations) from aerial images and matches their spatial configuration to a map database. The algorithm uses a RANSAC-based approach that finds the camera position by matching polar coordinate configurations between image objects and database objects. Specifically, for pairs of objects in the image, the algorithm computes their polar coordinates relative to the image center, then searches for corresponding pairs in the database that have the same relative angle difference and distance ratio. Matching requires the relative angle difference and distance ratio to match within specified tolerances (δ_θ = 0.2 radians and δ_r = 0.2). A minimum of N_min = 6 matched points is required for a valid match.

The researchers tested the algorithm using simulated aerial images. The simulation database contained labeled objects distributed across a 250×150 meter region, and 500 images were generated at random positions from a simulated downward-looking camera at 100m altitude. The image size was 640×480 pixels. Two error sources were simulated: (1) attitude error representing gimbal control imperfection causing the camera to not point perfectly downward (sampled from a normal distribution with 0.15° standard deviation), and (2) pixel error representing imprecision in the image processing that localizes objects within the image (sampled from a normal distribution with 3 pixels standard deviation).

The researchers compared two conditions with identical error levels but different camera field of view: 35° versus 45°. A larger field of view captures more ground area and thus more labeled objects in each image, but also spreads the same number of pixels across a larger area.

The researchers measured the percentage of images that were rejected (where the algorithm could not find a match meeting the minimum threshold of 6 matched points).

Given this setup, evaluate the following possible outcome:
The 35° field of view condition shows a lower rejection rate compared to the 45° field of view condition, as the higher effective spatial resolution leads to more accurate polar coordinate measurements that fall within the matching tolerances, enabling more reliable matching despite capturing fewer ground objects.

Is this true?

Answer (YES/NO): NO